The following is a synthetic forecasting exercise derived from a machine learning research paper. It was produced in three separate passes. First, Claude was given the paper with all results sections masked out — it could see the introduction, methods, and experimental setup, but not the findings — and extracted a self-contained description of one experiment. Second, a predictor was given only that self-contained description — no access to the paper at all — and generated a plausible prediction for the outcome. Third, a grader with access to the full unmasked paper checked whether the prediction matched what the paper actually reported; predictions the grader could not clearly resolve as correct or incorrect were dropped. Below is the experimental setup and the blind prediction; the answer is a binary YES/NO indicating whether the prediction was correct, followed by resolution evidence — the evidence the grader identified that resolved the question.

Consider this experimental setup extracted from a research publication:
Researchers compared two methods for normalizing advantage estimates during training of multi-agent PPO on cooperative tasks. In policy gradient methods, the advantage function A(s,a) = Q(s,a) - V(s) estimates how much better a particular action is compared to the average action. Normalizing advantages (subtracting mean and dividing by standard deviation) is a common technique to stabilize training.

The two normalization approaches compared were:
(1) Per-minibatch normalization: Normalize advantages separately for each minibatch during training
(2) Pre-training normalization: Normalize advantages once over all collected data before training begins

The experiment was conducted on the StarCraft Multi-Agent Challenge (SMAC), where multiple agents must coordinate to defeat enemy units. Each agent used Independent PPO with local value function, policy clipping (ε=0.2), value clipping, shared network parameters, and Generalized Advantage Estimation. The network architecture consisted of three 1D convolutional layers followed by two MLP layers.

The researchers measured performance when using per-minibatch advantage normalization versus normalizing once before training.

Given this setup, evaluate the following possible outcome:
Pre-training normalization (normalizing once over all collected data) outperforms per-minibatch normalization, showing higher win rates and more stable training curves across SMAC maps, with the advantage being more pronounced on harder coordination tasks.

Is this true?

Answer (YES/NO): NO